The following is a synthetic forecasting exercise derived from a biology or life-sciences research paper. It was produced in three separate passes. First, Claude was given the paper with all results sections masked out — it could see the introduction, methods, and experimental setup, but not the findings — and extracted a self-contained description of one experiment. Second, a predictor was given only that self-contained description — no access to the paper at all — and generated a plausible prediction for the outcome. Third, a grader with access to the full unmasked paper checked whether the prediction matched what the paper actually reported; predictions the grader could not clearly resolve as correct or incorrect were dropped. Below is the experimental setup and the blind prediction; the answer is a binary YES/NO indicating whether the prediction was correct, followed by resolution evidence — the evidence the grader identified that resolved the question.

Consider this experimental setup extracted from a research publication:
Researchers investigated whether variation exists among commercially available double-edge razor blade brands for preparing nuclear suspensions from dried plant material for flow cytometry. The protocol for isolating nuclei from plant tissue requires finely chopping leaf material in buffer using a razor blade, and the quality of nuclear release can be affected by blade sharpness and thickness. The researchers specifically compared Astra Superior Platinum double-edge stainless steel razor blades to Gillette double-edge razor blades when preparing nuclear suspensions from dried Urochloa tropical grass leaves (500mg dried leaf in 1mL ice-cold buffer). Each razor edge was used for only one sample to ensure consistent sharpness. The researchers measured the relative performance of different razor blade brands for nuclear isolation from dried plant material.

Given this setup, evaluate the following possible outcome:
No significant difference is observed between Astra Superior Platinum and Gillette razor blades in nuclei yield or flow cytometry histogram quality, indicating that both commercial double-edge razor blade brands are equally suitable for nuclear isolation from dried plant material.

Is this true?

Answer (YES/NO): NO